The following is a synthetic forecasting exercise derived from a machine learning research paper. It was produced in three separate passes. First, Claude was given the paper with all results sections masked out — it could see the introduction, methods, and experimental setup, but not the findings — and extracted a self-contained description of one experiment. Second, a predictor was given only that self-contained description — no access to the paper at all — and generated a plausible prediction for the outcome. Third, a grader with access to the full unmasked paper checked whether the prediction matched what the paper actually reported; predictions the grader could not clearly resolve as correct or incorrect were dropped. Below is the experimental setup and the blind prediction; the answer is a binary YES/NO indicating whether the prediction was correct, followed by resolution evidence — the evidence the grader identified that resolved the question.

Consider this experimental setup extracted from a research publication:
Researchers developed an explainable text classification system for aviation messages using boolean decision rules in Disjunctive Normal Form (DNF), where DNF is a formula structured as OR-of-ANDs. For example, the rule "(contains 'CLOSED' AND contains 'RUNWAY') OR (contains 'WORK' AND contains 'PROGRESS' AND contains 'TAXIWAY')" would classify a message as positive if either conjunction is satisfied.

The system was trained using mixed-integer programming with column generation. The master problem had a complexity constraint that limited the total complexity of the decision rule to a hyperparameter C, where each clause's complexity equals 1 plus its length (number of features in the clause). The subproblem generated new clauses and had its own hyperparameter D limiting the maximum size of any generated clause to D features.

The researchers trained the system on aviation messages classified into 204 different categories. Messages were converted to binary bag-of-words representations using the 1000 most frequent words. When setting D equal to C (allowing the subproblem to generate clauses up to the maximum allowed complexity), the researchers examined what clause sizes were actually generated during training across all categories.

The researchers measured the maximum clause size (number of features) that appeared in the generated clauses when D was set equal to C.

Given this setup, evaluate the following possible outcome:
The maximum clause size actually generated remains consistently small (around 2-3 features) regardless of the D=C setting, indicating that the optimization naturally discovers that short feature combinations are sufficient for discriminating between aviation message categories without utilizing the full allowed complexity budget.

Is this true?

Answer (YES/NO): YES